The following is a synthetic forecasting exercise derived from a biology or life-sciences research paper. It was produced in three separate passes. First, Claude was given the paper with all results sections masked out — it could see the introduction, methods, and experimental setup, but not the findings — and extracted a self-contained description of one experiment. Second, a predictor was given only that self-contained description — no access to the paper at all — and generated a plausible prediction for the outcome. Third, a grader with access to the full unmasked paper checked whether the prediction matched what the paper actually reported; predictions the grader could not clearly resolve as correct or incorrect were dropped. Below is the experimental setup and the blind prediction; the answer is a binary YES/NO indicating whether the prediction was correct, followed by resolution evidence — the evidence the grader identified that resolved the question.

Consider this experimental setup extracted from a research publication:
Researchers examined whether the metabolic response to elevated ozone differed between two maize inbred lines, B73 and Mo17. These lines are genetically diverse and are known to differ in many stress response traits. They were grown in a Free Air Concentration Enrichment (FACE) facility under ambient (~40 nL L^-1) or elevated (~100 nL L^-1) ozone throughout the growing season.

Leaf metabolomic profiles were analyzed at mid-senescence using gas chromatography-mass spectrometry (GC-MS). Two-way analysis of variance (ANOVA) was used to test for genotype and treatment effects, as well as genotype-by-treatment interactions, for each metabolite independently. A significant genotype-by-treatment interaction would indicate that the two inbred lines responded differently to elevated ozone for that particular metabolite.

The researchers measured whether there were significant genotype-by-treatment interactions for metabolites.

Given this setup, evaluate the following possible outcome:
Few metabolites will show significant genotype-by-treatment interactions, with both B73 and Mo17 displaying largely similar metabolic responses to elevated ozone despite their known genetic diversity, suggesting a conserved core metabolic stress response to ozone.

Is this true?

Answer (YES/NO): YES